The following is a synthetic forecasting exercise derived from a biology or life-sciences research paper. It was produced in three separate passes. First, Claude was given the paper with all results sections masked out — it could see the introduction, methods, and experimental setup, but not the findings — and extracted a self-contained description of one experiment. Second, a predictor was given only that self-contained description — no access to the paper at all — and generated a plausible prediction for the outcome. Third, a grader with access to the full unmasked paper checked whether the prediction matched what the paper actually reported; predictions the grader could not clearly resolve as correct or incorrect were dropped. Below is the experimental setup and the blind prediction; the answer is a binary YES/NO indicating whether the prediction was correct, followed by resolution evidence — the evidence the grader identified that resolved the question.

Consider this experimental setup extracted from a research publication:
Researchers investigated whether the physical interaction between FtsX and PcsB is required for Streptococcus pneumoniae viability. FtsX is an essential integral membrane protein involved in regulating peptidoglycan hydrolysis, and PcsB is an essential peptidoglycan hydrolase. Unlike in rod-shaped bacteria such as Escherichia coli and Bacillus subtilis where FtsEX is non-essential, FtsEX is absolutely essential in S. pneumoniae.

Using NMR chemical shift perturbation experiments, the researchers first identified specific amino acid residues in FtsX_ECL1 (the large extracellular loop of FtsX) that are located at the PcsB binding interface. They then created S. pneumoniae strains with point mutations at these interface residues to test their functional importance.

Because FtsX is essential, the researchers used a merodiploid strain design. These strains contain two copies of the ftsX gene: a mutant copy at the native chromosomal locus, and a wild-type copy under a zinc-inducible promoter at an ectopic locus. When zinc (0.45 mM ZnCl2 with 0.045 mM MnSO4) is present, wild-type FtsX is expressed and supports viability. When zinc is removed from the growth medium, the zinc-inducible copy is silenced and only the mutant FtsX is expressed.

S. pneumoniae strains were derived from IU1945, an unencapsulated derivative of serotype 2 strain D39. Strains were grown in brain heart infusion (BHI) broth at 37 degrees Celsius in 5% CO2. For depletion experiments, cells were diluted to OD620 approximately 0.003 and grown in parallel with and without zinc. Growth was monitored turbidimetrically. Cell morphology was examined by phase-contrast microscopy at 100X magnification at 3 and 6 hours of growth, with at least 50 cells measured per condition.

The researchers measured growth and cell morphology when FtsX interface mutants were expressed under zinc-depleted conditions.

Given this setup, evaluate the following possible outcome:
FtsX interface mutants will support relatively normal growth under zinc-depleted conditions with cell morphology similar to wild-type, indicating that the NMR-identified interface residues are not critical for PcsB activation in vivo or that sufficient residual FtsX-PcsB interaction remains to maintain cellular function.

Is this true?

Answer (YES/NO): NO